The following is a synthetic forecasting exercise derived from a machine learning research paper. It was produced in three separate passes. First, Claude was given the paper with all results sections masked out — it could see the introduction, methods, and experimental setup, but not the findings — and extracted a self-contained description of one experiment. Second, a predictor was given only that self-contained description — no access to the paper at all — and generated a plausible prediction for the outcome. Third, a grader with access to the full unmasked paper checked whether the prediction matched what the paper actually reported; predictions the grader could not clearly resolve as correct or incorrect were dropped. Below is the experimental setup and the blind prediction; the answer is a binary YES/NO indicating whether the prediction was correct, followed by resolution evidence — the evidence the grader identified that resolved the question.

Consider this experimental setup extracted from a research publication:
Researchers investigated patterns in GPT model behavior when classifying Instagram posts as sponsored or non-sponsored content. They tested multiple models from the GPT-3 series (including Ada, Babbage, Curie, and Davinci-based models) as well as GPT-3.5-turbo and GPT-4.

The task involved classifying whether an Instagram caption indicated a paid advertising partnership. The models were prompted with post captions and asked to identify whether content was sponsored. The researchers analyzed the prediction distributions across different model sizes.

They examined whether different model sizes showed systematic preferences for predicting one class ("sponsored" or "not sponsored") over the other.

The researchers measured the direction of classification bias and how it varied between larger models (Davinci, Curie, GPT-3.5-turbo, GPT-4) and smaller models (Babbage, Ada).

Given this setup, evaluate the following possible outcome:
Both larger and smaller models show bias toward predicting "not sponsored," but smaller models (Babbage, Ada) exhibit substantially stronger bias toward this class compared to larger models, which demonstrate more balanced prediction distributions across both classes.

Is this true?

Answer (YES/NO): NO